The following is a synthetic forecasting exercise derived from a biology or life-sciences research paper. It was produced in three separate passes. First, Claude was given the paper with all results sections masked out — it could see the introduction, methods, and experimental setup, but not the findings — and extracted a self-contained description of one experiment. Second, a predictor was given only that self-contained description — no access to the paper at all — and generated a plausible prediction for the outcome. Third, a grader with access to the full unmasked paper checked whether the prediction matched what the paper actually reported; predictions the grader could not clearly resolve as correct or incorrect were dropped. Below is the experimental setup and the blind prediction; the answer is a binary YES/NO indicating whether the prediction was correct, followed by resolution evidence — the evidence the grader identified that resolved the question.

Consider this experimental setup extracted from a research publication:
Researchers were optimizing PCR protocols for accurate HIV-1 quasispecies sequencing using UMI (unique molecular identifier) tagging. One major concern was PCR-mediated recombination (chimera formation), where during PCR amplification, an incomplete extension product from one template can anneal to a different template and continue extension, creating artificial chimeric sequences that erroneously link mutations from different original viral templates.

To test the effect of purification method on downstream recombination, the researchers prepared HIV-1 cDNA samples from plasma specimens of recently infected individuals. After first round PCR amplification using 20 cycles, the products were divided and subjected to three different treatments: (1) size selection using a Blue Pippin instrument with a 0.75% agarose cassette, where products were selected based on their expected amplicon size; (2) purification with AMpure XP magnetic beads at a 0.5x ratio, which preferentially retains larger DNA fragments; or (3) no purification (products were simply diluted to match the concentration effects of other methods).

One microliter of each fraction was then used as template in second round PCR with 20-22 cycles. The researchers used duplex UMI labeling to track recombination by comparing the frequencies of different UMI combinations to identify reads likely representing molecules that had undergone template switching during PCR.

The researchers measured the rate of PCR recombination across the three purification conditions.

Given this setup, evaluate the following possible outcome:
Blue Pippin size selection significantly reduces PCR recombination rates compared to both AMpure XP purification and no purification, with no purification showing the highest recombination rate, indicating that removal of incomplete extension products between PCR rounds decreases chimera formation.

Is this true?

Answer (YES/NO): YES